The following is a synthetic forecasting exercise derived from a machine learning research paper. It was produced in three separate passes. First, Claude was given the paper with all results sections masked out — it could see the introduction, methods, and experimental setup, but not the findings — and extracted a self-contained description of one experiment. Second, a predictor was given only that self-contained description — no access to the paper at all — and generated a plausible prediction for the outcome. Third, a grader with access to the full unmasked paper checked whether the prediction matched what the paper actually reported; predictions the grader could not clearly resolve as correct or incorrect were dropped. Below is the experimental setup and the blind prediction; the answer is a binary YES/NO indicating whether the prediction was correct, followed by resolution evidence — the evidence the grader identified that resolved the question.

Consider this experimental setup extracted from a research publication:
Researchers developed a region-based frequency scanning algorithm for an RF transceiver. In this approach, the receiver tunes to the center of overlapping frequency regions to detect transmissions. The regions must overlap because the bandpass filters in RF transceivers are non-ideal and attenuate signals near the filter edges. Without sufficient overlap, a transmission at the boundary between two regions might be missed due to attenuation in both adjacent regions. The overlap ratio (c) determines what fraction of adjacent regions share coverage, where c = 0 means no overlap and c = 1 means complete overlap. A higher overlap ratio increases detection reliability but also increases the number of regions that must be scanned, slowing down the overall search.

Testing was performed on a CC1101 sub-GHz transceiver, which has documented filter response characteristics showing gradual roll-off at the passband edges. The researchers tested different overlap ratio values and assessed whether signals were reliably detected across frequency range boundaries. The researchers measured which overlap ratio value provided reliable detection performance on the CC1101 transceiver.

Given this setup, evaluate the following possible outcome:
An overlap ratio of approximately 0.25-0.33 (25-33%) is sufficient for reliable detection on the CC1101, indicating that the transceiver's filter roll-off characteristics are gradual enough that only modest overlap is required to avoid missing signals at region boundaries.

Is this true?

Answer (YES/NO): YES